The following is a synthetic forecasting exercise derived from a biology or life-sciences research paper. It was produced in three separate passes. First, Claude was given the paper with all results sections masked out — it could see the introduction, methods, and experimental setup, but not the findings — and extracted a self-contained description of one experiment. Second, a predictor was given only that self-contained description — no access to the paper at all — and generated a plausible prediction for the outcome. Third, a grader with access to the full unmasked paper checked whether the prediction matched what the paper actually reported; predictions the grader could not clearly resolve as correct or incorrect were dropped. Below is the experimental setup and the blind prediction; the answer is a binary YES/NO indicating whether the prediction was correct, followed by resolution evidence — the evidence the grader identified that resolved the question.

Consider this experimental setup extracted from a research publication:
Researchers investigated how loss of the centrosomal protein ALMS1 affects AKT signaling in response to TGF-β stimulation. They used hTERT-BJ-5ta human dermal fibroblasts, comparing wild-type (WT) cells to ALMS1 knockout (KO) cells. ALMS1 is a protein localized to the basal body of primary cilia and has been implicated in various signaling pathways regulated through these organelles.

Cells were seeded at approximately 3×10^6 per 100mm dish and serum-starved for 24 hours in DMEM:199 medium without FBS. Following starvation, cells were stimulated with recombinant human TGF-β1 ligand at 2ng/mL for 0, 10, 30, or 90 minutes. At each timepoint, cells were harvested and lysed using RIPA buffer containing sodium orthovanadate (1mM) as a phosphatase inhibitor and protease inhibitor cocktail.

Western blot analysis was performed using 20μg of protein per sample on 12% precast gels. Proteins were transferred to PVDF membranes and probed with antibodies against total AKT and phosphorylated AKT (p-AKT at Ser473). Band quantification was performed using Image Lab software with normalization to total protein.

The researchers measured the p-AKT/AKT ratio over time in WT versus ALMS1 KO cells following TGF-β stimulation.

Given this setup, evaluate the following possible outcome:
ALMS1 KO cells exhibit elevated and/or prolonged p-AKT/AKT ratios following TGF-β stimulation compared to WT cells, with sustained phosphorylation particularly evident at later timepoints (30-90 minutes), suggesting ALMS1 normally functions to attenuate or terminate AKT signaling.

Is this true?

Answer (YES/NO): YES